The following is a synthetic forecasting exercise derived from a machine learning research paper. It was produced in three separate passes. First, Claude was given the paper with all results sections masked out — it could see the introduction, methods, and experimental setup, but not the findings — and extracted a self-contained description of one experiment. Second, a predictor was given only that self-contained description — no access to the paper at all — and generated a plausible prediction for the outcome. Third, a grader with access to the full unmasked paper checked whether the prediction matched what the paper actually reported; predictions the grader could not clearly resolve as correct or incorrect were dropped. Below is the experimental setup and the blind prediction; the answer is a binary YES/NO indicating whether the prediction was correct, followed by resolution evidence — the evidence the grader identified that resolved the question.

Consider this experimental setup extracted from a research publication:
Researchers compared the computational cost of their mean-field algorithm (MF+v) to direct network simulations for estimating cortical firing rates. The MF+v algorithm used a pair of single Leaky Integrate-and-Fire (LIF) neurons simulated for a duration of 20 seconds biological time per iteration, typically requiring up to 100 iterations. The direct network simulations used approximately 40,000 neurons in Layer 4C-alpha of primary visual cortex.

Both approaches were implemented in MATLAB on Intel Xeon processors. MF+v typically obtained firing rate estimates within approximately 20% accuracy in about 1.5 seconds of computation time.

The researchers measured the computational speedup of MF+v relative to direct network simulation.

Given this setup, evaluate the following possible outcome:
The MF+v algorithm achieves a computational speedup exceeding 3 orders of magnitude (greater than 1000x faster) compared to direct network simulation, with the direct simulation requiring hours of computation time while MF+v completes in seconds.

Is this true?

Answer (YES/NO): NO